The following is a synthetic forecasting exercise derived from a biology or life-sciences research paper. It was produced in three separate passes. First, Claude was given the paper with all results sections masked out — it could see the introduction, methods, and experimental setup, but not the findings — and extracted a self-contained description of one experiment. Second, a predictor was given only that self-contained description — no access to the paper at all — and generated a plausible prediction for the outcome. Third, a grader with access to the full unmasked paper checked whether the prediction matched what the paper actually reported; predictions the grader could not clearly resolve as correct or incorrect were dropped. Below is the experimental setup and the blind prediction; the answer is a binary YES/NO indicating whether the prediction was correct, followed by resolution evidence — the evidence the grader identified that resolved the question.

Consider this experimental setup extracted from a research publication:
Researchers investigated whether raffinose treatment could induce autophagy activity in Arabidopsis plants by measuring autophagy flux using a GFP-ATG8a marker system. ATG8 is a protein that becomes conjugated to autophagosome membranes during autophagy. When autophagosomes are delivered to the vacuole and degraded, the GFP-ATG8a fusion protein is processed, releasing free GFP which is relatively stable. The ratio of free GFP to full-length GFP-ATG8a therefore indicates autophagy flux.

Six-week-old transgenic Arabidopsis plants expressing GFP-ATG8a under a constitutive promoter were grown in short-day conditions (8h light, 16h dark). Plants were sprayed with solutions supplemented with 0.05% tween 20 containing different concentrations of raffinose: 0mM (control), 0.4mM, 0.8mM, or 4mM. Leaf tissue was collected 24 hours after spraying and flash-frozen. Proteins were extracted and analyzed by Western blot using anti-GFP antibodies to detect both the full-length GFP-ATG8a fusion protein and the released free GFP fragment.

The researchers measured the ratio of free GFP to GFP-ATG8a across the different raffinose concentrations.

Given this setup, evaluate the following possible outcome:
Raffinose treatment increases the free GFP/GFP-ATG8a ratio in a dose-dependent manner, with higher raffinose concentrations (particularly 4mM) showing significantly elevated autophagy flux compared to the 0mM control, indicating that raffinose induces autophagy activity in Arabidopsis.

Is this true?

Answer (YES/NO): NO